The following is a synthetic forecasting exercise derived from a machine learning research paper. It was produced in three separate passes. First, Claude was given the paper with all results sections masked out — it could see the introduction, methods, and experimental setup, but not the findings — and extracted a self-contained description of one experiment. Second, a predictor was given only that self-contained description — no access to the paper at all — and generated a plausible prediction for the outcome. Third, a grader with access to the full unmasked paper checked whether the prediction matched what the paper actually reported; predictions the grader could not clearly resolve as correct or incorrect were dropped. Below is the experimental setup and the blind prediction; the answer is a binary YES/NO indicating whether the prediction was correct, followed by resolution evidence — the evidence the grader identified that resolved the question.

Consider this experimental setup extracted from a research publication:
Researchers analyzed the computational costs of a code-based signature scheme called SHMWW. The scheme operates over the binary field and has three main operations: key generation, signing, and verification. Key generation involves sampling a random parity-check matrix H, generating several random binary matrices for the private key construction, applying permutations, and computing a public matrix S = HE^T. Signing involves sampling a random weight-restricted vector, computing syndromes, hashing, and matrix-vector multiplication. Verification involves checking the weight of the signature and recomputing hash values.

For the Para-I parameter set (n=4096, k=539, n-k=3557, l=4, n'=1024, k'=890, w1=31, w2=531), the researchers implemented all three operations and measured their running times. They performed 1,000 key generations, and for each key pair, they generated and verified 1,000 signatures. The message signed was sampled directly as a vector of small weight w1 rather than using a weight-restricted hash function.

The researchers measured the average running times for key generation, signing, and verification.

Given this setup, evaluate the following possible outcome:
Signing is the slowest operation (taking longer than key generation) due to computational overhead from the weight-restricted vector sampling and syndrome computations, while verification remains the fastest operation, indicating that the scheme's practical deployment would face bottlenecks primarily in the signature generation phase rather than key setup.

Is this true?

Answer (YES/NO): NO